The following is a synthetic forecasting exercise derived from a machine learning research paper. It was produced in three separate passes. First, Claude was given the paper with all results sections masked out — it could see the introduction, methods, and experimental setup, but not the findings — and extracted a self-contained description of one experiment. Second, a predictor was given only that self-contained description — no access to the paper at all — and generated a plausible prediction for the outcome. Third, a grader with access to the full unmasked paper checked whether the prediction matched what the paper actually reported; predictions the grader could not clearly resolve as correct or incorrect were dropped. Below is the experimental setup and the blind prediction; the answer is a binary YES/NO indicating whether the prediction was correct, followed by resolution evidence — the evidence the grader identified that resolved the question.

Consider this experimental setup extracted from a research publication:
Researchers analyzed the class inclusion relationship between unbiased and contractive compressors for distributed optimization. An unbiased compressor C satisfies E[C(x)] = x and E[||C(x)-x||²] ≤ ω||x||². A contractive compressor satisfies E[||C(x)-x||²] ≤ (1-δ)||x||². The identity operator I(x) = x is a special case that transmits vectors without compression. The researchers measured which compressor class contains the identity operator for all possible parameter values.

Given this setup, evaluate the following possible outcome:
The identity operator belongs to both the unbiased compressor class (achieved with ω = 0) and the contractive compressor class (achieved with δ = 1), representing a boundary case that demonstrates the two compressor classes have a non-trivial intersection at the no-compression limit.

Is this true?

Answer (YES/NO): NO